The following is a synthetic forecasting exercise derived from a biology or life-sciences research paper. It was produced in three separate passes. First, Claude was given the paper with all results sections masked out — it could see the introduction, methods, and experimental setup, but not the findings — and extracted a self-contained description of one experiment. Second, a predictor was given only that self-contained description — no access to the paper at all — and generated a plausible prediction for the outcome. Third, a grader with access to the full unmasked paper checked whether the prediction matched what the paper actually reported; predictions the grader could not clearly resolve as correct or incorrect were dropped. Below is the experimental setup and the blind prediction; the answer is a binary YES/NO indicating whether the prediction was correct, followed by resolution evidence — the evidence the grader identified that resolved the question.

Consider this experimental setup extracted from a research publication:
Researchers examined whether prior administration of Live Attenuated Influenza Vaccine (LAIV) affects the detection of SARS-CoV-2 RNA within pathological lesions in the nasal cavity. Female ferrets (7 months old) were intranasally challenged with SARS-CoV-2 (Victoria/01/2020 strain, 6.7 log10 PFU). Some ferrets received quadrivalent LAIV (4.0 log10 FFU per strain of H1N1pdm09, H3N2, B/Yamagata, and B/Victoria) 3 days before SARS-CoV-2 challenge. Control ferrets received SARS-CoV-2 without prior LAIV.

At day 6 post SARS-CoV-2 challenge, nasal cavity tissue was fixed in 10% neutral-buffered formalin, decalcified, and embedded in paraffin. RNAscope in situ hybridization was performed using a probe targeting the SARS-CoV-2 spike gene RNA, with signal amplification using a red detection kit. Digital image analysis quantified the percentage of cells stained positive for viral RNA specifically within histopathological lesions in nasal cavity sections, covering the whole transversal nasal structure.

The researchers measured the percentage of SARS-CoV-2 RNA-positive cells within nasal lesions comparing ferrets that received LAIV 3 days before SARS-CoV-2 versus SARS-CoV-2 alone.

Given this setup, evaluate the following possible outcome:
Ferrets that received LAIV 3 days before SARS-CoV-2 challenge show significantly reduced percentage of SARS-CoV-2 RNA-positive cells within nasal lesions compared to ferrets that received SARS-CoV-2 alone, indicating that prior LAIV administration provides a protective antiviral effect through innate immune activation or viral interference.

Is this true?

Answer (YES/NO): YES